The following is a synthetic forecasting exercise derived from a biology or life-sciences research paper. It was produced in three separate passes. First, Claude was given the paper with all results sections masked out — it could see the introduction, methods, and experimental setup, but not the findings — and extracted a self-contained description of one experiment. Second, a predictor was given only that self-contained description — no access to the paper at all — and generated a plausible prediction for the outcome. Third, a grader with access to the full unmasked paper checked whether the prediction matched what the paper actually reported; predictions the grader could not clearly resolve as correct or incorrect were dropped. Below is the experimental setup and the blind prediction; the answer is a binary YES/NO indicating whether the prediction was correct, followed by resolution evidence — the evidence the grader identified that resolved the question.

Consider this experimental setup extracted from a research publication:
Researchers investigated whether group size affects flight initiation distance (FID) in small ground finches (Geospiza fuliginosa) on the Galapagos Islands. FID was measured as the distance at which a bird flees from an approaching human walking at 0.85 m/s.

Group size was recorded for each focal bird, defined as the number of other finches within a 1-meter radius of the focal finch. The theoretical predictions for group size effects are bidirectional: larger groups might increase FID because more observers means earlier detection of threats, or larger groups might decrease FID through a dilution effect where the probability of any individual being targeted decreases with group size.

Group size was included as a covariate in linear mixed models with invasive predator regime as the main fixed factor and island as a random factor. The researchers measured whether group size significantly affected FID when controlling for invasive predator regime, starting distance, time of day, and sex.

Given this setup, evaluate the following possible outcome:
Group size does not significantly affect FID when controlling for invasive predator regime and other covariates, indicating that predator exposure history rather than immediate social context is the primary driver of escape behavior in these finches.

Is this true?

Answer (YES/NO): YES